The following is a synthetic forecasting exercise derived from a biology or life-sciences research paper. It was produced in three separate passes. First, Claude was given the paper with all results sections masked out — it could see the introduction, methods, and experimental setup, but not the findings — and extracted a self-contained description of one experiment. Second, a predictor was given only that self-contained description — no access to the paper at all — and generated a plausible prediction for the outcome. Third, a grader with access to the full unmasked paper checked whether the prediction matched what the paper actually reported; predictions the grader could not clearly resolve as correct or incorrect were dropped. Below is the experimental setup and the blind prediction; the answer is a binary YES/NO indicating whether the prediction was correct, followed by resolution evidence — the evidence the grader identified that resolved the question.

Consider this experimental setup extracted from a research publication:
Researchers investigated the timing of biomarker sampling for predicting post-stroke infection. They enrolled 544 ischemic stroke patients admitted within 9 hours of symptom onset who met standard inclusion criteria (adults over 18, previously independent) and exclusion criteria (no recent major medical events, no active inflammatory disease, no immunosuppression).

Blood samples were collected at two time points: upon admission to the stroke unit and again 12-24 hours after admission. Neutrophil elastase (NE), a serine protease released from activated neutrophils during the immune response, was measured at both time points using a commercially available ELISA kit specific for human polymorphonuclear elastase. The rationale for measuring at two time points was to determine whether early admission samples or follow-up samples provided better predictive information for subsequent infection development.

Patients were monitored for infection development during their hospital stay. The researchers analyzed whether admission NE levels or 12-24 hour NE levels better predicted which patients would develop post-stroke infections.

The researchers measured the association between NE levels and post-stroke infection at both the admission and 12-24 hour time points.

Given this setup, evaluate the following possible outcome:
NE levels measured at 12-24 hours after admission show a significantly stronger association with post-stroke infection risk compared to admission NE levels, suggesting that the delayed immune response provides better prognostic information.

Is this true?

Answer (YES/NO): NO